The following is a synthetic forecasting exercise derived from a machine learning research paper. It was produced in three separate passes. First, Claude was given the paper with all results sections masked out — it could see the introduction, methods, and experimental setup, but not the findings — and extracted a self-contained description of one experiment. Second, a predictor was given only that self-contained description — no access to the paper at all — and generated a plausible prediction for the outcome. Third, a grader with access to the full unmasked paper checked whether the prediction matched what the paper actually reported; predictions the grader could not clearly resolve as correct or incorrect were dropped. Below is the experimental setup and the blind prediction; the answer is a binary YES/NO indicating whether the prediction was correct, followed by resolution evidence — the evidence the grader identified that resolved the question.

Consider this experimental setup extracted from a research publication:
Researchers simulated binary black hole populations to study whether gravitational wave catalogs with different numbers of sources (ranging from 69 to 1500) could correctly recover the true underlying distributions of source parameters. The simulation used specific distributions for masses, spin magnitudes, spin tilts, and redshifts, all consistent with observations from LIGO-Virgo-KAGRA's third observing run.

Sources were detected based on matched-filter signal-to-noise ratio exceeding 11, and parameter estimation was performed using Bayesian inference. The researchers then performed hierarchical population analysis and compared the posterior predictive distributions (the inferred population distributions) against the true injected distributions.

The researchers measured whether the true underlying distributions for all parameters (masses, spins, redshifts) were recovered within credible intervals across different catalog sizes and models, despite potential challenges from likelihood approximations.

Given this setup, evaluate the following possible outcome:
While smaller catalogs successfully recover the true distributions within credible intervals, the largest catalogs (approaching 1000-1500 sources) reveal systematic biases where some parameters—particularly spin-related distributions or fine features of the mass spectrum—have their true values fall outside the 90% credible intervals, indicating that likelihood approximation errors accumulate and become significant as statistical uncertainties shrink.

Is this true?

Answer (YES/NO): NO